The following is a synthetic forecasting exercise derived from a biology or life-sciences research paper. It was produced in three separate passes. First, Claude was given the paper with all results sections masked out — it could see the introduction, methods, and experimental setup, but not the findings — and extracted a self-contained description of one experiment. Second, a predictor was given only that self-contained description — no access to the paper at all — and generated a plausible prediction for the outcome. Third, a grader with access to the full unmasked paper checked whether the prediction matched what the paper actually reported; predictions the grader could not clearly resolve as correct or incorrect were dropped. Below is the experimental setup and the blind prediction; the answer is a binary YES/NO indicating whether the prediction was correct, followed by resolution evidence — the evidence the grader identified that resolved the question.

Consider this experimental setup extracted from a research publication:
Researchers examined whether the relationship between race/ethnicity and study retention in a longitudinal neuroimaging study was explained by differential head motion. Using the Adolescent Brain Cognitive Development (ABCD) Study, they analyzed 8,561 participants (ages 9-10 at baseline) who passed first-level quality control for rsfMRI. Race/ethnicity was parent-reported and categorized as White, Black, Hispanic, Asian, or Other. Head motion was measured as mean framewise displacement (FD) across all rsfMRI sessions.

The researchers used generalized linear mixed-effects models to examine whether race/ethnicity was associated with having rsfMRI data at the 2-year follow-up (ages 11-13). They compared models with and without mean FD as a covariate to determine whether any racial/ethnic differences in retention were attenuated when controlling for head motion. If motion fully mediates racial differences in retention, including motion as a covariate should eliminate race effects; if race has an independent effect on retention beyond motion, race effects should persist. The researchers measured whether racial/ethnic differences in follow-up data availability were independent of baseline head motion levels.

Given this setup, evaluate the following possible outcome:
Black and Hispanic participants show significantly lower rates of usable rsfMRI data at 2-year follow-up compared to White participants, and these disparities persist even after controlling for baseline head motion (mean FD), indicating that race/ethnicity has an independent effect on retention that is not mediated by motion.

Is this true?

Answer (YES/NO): NO